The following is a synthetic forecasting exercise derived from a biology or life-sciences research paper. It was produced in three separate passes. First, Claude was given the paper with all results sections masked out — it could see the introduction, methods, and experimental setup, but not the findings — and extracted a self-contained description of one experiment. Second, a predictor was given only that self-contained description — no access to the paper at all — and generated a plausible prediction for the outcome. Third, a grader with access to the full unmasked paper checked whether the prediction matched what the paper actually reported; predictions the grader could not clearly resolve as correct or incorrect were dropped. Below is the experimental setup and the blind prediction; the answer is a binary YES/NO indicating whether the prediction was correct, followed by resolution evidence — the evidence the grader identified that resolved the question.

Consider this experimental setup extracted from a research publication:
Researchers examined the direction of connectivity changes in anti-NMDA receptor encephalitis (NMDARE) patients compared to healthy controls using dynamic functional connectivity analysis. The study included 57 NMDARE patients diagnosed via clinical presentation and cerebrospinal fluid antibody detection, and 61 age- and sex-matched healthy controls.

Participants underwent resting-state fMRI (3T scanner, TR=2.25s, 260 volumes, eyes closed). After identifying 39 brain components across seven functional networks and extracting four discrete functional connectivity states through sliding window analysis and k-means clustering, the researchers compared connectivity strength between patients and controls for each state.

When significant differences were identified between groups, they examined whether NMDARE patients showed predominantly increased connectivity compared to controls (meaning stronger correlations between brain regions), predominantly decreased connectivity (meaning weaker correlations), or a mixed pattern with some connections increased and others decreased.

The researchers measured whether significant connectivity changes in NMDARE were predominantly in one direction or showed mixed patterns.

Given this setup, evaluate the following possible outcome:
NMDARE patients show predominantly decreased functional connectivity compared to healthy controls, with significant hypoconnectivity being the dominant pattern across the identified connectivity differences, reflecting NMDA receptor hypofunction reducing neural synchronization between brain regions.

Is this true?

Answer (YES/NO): YES